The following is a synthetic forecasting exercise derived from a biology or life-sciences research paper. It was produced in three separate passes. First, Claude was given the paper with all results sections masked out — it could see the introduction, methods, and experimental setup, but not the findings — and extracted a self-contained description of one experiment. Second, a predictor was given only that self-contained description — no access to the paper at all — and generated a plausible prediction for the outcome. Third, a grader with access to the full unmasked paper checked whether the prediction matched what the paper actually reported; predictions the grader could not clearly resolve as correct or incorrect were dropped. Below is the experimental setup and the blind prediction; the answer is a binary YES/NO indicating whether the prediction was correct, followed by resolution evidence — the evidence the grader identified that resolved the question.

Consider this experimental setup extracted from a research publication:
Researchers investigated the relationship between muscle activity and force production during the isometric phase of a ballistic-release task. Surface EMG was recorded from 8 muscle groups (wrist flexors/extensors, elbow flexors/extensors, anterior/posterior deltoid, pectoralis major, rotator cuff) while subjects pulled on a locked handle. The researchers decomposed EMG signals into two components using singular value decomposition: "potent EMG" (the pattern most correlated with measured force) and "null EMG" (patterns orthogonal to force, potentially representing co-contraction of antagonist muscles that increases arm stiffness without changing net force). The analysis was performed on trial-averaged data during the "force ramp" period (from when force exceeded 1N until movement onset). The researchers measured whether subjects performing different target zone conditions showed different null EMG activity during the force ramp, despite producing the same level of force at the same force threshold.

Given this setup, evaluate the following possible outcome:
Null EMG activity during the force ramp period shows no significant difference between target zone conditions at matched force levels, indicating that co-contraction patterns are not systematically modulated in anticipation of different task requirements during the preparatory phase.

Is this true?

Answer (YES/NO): NO